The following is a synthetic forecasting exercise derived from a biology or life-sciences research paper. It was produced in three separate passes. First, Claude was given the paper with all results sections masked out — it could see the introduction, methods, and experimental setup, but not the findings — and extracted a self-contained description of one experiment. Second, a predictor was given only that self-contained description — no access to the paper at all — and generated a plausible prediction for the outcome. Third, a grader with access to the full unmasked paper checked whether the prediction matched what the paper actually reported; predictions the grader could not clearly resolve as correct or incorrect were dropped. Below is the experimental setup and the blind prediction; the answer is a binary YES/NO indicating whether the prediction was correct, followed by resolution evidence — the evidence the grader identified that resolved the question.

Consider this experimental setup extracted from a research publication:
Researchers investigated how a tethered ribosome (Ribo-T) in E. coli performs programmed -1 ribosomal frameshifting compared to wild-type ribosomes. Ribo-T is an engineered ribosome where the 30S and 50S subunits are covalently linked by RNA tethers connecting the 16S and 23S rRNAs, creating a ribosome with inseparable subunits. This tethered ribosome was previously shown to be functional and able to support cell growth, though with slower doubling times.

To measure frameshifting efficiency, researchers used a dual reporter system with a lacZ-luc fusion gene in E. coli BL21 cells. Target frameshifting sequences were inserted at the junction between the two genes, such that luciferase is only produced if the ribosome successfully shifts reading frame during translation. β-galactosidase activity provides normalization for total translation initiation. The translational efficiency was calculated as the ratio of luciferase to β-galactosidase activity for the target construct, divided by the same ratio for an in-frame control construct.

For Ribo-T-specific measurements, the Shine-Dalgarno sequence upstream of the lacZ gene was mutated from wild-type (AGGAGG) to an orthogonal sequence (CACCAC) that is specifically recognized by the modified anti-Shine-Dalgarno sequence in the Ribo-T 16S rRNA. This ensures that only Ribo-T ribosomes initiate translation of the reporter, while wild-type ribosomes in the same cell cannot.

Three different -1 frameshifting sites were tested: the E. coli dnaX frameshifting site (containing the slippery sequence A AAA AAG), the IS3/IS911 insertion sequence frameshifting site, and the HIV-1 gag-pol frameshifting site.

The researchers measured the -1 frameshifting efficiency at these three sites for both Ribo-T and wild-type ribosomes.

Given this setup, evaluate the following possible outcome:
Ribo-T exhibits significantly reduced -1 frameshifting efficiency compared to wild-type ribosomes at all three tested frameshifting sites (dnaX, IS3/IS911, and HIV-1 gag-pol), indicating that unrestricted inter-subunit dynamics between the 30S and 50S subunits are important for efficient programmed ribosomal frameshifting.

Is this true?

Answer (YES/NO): NO